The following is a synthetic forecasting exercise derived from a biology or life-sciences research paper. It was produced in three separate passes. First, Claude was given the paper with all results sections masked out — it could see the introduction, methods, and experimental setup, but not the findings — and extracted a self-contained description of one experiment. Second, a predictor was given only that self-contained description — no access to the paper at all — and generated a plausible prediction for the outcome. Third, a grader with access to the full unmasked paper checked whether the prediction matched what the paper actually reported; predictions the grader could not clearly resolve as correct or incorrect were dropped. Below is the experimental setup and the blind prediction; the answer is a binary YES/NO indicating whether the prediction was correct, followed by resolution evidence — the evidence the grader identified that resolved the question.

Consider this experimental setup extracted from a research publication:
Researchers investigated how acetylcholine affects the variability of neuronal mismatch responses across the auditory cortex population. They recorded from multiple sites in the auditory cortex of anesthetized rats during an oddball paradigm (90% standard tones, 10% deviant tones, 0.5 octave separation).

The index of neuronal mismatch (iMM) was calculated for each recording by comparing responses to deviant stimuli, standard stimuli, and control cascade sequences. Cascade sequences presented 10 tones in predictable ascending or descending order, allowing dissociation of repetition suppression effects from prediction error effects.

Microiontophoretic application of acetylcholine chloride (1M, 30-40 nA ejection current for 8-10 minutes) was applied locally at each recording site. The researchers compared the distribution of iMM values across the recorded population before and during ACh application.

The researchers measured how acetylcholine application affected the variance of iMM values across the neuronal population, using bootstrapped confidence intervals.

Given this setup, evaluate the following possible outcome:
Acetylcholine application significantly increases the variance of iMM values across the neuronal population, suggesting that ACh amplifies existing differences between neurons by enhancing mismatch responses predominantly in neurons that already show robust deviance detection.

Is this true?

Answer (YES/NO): NO